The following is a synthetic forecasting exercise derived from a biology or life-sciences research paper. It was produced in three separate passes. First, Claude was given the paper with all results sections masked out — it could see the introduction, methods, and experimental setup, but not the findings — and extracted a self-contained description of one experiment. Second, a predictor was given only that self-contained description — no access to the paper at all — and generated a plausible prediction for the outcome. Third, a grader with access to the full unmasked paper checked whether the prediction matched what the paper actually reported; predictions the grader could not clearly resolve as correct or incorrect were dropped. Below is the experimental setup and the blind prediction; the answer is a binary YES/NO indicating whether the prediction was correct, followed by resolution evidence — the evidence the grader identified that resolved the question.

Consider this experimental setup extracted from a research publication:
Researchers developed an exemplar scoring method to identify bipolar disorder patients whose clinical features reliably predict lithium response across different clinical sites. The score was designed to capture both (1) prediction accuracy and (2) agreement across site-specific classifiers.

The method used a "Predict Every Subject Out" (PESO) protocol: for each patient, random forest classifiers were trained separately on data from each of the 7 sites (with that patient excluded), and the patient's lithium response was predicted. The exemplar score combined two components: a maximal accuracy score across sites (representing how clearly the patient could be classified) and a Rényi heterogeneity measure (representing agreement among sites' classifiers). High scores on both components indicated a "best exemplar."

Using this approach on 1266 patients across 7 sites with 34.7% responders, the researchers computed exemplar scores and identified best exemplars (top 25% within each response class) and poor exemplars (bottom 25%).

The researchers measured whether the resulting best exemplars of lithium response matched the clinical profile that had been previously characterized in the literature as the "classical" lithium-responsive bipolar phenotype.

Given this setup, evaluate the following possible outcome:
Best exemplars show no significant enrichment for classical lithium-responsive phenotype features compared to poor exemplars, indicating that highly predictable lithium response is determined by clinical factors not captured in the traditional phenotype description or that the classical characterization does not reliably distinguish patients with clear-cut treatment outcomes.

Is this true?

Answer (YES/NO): NO